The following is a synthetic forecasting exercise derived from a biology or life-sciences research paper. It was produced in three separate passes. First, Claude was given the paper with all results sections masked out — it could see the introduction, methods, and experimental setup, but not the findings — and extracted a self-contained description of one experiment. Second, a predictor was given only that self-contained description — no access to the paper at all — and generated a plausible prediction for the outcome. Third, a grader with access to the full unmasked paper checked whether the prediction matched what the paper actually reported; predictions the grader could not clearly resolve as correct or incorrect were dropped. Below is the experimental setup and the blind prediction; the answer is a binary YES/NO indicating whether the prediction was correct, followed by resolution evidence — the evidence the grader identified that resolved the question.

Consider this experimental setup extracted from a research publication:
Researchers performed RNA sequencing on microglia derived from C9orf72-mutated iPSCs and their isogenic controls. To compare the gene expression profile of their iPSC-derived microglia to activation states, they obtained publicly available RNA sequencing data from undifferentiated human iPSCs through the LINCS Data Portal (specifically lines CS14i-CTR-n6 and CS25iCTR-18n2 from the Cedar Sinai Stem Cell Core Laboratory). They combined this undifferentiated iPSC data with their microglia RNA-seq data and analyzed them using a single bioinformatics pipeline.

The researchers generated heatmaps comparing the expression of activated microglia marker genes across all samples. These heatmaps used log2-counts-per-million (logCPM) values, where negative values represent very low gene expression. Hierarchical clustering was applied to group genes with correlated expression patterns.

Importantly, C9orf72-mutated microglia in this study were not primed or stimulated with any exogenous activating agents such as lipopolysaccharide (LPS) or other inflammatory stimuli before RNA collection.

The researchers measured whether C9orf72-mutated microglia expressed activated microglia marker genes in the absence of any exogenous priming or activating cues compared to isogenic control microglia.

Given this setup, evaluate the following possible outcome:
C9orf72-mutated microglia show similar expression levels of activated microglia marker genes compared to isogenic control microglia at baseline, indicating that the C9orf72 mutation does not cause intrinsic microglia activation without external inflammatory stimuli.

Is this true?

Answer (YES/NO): NO